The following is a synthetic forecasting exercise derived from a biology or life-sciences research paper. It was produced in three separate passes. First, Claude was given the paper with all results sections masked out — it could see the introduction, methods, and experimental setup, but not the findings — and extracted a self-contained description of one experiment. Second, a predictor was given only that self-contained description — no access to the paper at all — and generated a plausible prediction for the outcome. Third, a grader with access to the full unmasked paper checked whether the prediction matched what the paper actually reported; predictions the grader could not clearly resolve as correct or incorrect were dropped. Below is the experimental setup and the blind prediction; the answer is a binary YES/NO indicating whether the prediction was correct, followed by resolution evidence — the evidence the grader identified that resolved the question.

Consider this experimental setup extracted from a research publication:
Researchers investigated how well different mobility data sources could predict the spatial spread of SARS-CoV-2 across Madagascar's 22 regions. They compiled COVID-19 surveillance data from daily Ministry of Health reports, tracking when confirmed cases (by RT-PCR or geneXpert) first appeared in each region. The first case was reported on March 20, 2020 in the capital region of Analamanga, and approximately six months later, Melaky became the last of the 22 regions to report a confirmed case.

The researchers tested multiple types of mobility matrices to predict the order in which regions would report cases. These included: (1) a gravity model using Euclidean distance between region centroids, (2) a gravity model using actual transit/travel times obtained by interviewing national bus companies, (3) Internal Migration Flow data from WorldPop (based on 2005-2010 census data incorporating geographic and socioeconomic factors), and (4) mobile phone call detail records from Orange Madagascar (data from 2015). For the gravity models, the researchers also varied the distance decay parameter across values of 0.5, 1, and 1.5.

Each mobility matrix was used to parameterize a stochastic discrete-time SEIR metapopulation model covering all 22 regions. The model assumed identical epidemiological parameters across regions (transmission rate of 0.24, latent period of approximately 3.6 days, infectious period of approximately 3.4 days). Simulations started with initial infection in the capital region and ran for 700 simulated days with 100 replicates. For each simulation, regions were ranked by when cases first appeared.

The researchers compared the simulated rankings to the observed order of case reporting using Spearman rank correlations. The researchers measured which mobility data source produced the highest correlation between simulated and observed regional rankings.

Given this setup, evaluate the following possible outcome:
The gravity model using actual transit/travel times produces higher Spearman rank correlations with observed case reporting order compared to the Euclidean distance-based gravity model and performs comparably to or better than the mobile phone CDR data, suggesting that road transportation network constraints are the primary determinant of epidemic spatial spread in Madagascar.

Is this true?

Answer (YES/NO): NO